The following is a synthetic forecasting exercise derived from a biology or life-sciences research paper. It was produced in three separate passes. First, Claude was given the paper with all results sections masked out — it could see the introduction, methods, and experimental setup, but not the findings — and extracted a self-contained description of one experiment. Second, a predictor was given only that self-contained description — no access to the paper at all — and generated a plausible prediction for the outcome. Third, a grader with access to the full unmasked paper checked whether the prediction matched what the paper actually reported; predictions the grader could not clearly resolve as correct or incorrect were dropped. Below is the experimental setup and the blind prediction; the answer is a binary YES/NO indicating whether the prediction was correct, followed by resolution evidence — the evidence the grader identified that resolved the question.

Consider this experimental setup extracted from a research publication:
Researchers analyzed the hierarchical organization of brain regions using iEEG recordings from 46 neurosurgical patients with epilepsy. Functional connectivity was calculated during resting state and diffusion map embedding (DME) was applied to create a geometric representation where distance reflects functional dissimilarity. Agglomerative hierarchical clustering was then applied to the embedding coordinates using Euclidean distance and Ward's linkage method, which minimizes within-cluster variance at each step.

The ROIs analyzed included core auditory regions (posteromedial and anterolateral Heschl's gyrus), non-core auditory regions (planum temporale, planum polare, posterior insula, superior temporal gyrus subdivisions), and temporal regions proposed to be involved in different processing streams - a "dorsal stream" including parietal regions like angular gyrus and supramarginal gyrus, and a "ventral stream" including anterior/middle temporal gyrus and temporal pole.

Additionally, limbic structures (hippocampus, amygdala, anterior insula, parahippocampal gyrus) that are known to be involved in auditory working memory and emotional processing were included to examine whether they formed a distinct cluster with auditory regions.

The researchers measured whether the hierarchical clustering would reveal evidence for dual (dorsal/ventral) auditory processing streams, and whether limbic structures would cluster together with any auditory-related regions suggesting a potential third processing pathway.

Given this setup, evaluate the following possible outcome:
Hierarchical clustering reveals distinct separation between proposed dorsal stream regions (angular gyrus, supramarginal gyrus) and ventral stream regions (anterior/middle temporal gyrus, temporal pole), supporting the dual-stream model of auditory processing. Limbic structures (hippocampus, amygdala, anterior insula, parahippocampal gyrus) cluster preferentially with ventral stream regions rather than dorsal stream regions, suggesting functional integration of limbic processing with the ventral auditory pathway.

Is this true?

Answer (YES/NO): NO